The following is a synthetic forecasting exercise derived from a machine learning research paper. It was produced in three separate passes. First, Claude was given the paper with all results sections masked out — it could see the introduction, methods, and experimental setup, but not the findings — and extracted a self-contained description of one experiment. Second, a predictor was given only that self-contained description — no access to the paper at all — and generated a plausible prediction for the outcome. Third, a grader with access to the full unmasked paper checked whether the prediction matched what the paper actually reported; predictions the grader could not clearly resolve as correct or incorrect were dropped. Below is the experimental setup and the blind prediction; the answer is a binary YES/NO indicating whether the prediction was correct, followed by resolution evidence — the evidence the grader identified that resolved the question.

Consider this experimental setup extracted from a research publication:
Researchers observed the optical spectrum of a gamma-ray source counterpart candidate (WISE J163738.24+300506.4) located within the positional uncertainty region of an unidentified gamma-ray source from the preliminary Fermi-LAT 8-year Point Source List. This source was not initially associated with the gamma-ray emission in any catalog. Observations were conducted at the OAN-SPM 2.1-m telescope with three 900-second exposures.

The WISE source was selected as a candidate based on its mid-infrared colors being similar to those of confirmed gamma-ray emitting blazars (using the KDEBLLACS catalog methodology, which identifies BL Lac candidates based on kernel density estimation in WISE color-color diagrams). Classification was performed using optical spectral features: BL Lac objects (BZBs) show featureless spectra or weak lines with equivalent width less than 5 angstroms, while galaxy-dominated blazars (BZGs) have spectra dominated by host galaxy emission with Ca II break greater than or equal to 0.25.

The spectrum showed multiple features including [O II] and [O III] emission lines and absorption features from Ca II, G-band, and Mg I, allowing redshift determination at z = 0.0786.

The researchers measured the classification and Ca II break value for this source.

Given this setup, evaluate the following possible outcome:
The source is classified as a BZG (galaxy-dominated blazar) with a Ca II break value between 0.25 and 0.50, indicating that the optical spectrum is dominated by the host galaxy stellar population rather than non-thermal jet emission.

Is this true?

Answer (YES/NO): NO